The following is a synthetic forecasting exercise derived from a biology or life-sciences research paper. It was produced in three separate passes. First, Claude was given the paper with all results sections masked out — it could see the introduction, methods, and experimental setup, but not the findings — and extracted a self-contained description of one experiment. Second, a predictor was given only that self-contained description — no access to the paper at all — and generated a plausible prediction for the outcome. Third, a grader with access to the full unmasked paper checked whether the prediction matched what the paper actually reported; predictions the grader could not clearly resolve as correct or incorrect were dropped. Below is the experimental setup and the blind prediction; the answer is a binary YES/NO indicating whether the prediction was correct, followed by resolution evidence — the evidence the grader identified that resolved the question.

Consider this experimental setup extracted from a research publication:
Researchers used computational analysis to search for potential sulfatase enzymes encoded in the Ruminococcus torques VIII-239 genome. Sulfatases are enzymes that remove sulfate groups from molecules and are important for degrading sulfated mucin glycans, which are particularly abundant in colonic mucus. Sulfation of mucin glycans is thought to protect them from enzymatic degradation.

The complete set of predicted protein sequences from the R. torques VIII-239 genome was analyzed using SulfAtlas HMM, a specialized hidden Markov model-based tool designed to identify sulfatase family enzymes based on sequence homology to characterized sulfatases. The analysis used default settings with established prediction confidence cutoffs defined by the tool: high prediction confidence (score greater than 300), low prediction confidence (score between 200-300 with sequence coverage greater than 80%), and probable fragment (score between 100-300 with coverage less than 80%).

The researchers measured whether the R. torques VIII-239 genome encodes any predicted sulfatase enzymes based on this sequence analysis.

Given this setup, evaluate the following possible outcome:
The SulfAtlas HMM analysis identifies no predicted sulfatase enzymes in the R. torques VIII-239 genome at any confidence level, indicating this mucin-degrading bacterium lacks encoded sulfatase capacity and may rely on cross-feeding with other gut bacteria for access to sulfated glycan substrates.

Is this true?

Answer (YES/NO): YES